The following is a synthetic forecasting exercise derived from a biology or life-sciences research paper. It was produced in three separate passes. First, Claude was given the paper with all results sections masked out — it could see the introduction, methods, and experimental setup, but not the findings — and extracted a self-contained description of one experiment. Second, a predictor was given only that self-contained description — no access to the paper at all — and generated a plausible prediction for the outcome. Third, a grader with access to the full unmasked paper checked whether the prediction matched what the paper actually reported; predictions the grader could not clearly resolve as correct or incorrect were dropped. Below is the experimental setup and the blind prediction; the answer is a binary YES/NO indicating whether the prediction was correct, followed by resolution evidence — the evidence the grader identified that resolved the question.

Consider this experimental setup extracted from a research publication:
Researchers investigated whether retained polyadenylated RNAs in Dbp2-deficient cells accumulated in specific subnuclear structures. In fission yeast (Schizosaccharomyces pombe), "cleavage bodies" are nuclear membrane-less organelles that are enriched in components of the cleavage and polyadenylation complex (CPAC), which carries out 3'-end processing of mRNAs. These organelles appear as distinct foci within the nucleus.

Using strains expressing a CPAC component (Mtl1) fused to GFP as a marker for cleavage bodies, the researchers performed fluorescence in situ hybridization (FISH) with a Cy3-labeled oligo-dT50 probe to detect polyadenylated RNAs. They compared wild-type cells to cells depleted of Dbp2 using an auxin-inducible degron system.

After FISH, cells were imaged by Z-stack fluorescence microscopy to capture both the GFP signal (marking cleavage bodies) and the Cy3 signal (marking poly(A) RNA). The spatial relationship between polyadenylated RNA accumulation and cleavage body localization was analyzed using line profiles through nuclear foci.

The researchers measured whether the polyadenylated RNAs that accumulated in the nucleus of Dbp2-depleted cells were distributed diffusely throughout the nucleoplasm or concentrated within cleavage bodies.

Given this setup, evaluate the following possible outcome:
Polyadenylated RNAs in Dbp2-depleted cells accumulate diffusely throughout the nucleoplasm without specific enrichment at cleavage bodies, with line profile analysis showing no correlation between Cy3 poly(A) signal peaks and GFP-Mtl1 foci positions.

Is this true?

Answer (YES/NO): NO